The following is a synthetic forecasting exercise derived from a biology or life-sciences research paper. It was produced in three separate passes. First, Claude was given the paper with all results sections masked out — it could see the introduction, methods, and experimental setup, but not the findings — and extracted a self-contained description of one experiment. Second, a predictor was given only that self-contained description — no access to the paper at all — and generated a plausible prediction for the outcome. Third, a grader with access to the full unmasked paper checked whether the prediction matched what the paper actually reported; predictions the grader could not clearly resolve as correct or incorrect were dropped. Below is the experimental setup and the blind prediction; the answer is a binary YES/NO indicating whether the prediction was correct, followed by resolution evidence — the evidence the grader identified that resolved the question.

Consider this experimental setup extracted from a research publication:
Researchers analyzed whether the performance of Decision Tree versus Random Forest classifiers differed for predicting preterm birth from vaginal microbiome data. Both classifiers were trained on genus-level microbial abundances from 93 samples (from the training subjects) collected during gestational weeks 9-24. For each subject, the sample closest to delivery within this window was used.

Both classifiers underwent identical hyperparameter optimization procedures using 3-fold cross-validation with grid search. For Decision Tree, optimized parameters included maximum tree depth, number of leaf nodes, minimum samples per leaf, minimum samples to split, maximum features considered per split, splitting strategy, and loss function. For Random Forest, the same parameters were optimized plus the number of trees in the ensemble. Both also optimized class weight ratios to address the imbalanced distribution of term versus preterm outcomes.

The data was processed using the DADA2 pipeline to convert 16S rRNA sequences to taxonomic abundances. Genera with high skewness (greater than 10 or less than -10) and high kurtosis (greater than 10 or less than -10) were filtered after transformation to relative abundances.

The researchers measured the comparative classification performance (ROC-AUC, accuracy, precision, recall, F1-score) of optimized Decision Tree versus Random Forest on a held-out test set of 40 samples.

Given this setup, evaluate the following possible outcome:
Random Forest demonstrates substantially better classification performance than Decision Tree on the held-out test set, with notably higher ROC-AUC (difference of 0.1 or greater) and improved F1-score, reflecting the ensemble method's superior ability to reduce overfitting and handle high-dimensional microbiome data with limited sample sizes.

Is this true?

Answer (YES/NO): YES